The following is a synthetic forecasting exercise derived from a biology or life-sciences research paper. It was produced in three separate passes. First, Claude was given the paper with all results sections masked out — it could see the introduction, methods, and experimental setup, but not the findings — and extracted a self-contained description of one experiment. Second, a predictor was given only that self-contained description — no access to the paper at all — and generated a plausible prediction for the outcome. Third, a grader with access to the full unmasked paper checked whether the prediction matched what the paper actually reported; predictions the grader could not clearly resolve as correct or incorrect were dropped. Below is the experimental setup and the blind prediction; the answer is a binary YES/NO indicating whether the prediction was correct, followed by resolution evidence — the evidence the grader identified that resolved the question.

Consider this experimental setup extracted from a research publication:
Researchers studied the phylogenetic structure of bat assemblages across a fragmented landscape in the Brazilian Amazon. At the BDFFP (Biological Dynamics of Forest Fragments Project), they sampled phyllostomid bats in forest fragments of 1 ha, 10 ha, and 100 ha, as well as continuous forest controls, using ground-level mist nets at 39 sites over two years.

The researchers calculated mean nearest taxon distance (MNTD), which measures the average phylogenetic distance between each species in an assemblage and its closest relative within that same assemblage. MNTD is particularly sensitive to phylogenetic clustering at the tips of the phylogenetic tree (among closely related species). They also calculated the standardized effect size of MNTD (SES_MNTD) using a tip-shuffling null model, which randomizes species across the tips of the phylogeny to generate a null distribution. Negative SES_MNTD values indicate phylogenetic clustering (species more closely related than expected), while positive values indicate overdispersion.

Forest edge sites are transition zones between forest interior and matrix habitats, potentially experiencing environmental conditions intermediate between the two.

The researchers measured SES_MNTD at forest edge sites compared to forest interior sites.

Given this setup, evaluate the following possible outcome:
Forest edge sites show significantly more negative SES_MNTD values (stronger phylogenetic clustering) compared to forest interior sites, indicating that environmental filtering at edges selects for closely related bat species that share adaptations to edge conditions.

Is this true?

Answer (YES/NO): NO